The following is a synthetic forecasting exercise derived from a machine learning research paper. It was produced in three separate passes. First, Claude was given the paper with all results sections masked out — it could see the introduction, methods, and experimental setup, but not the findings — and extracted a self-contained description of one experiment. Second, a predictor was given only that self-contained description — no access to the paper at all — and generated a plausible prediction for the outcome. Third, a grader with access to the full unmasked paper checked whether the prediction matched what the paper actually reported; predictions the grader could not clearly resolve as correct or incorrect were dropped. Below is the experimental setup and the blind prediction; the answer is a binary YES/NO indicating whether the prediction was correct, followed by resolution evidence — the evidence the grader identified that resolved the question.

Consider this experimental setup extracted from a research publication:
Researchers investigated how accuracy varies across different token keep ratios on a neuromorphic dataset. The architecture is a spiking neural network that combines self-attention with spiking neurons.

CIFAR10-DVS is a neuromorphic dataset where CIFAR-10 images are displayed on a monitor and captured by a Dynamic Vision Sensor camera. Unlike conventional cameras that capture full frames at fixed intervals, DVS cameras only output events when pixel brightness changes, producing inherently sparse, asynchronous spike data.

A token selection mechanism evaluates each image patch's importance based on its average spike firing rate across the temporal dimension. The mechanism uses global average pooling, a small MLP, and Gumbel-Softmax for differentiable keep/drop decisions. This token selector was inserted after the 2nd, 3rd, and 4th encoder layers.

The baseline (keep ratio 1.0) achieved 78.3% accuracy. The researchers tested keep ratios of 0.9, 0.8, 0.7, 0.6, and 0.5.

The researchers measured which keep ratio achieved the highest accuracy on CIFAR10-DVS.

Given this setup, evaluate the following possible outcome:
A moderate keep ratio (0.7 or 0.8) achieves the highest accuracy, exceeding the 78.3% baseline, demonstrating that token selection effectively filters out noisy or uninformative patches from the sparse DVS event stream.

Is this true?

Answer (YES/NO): YES